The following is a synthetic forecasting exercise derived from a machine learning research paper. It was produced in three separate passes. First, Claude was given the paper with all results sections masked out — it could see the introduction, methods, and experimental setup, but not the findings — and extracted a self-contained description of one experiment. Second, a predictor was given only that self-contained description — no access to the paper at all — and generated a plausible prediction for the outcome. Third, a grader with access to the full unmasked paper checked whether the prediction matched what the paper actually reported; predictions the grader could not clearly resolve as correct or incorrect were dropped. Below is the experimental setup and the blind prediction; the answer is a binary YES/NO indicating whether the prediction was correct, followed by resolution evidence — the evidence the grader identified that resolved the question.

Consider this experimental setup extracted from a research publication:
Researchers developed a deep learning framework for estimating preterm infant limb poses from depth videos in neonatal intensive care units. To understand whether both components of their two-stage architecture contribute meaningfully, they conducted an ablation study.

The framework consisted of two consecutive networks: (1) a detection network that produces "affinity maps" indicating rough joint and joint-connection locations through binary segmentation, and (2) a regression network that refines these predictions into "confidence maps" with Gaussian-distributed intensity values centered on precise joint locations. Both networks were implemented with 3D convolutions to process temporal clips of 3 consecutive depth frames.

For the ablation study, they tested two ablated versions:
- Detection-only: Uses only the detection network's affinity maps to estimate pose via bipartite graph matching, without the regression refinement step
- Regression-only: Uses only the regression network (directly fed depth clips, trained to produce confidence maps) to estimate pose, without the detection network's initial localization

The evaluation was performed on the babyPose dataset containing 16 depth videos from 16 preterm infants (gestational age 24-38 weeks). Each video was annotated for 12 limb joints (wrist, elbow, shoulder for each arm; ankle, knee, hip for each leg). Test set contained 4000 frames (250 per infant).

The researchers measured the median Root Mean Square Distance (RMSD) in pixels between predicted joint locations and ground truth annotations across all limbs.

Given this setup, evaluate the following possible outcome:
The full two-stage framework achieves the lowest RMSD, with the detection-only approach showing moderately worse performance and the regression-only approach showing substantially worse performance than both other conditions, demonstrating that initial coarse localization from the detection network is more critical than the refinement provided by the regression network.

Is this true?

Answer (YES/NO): NO